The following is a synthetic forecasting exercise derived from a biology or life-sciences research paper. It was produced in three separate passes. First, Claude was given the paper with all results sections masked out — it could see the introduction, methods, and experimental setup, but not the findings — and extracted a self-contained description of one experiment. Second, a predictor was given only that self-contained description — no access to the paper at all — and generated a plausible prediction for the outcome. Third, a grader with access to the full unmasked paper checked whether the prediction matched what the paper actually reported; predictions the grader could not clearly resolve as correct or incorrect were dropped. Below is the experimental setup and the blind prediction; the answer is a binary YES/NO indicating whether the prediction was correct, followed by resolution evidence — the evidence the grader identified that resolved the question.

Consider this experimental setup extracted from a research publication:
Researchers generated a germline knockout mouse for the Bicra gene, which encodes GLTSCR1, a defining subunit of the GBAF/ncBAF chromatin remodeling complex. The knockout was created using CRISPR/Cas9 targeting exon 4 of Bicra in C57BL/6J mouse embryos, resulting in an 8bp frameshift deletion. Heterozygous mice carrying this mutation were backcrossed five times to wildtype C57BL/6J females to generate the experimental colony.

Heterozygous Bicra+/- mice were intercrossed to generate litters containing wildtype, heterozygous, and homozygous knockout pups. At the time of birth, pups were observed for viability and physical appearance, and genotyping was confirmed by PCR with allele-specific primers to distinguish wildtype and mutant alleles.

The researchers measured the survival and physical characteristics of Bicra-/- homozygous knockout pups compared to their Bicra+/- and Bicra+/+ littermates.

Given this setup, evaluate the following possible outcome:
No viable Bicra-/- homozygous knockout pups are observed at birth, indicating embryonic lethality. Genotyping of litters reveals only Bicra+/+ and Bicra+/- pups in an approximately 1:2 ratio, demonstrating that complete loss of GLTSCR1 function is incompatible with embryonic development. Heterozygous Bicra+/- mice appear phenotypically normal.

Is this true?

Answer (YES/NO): NO